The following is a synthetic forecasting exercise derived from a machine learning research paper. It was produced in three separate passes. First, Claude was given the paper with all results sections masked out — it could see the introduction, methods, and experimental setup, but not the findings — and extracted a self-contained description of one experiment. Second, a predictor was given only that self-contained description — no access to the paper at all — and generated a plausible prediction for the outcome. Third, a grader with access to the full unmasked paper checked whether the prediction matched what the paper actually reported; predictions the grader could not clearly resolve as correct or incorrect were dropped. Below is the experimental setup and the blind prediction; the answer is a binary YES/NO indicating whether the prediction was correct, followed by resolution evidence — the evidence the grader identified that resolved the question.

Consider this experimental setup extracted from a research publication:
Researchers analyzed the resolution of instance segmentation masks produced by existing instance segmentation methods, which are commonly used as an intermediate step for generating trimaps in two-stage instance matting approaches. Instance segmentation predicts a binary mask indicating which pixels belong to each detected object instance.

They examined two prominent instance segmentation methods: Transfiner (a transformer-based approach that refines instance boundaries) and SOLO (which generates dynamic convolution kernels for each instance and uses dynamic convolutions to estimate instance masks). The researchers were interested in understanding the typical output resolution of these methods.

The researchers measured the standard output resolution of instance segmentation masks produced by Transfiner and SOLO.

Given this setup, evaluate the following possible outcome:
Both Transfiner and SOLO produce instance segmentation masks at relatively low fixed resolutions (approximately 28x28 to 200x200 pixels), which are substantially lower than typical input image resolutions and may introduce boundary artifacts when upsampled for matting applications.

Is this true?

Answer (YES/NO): YES